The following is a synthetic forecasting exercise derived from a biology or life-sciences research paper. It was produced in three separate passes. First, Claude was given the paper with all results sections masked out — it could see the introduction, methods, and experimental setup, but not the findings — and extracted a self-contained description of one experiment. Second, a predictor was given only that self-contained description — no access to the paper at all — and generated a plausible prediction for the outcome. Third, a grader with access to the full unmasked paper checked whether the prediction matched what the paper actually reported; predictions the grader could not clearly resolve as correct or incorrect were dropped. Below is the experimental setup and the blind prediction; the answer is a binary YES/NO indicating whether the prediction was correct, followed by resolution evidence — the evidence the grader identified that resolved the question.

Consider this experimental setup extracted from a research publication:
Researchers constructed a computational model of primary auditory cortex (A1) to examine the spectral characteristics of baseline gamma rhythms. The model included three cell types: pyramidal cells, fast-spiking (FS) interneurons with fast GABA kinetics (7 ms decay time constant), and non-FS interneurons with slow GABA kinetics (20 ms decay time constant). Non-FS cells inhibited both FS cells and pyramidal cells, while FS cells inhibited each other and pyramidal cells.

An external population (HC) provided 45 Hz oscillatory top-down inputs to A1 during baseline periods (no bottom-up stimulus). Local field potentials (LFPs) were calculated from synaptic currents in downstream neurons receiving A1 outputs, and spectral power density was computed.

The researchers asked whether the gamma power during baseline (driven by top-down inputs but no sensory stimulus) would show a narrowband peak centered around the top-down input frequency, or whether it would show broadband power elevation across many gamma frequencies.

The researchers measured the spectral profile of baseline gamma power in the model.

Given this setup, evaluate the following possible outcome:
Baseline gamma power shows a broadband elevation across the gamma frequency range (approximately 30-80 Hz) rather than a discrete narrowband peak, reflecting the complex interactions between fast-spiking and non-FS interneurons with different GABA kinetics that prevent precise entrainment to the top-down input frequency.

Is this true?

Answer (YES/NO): NO